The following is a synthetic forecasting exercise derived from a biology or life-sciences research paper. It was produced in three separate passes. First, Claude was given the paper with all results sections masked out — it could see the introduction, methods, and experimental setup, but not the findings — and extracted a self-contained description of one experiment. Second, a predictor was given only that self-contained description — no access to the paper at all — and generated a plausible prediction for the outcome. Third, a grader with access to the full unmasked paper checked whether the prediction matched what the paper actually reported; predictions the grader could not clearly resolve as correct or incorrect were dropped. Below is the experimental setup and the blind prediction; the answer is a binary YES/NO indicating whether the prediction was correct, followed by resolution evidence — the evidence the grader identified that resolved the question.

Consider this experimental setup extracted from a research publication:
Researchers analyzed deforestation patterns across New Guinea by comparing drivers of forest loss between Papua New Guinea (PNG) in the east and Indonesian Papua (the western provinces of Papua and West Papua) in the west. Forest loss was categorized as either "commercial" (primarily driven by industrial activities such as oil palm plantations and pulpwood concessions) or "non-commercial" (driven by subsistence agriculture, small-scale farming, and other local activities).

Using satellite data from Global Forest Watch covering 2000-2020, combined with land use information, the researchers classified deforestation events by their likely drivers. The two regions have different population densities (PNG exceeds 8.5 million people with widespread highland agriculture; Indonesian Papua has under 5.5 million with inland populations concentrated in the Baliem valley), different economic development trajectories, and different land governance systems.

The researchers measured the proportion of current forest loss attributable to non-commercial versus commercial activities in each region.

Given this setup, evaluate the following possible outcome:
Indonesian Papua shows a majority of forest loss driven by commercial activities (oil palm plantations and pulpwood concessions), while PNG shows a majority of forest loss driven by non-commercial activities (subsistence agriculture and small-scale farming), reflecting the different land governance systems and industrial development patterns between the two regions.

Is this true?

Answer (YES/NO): NO